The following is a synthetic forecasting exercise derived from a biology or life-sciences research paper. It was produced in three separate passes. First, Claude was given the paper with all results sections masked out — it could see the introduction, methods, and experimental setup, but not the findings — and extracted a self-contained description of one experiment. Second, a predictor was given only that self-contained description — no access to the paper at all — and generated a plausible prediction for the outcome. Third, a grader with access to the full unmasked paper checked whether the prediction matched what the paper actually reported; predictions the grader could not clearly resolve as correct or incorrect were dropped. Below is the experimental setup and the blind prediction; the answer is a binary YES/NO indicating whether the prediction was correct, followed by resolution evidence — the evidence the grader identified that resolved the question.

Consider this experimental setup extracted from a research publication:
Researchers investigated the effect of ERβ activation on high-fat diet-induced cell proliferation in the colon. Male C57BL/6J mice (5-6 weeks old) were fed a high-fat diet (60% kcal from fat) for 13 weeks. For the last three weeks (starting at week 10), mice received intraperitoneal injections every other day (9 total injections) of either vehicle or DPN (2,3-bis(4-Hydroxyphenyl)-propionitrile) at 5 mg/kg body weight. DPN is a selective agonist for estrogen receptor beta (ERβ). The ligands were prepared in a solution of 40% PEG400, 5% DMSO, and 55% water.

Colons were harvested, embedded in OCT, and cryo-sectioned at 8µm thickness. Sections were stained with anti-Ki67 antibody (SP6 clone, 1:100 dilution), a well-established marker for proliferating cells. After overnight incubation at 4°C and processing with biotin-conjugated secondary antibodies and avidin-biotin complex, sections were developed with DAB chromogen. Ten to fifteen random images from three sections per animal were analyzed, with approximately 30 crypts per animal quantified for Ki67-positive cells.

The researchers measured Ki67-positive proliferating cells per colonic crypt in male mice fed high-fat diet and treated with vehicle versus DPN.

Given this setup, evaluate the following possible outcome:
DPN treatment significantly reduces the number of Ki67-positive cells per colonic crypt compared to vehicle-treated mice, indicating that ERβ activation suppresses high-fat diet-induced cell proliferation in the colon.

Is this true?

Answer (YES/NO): YES